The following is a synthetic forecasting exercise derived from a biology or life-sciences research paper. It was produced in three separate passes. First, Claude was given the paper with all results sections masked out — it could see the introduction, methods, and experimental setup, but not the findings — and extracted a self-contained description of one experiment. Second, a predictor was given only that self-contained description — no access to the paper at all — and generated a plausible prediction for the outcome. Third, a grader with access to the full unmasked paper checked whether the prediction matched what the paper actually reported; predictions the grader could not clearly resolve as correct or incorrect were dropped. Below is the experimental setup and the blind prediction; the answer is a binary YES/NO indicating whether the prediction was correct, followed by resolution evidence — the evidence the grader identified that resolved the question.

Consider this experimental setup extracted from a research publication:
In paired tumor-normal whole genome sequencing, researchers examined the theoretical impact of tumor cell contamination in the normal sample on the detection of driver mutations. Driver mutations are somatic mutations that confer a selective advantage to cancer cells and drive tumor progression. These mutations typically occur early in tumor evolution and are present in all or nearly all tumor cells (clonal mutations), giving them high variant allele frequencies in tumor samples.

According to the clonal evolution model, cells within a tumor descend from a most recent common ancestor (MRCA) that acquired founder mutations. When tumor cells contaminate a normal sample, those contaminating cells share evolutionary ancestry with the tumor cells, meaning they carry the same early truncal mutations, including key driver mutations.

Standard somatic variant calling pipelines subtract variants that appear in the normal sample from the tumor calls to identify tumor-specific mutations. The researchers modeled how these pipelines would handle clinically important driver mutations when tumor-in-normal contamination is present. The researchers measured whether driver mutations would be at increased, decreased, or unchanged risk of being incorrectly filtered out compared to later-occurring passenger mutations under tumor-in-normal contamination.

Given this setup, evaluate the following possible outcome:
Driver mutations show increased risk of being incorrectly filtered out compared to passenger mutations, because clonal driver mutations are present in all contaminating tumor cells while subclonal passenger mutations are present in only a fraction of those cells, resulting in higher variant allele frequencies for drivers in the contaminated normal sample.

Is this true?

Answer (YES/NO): YES